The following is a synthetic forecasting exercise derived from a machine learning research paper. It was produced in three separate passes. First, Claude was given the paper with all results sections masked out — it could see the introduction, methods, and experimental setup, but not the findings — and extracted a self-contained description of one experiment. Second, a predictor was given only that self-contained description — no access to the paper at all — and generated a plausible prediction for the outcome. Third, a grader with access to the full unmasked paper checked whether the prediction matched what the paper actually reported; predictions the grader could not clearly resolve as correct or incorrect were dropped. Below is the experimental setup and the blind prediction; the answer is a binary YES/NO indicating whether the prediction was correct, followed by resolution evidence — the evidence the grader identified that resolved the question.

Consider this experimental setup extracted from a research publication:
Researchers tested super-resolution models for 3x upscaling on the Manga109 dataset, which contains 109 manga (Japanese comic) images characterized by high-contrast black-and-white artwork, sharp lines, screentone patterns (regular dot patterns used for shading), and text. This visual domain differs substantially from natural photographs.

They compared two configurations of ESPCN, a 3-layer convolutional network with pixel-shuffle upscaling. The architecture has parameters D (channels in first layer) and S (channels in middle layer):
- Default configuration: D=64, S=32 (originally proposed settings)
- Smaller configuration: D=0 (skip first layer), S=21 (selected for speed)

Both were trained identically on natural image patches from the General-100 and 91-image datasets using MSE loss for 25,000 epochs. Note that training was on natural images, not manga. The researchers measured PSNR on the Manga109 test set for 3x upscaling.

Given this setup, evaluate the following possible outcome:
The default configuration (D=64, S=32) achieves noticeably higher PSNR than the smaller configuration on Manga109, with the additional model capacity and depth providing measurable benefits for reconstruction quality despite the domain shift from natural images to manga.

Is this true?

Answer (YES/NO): YES